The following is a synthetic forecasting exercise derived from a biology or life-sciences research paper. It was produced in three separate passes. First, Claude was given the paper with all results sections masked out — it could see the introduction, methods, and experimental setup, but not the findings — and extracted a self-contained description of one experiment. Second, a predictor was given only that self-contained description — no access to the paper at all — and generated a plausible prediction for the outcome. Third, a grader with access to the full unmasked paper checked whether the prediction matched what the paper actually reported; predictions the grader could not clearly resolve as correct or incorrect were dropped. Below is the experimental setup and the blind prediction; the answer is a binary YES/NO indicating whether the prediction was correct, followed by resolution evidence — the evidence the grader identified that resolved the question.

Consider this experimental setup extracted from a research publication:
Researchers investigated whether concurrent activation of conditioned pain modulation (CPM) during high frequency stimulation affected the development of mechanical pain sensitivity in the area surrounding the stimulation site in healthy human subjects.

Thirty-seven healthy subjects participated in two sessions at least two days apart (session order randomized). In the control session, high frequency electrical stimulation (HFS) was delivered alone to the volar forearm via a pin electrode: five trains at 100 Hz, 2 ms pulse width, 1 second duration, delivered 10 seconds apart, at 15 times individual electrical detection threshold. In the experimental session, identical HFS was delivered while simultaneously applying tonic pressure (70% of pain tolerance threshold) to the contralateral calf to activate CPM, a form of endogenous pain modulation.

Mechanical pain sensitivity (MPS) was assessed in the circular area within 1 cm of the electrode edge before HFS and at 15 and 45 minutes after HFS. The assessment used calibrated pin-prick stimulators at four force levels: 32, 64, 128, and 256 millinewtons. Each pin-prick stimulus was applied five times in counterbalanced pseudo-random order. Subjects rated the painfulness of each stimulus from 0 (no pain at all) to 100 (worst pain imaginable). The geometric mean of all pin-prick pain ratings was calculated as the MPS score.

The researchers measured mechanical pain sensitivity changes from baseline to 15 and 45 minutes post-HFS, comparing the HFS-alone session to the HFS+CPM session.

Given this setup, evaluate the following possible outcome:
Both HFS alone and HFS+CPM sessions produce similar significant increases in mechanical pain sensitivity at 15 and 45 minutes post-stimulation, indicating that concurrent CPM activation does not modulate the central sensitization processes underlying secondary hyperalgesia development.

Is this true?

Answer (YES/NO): YES